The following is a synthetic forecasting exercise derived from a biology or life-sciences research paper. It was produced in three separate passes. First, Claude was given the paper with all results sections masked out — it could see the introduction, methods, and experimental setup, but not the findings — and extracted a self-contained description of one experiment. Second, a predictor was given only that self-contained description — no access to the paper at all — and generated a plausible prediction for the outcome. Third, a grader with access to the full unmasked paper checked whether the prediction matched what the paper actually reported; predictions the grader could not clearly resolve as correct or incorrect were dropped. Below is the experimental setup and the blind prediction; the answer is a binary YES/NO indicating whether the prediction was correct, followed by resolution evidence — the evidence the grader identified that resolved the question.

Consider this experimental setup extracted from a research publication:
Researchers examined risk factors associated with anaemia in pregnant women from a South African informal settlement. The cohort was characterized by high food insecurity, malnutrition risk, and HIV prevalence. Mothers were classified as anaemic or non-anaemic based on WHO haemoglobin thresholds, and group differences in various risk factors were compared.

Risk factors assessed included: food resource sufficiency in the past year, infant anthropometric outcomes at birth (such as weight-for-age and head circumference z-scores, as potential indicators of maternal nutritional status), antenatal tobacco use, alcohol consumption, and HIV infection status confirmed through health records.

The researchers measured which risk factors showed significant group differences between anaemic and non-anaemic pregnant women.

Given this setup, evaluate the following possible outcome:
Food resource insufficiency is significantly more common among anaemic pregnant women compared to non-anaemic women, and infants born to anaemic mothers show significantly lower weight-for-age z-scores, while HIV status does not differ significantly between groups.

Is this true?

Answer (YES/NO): NO